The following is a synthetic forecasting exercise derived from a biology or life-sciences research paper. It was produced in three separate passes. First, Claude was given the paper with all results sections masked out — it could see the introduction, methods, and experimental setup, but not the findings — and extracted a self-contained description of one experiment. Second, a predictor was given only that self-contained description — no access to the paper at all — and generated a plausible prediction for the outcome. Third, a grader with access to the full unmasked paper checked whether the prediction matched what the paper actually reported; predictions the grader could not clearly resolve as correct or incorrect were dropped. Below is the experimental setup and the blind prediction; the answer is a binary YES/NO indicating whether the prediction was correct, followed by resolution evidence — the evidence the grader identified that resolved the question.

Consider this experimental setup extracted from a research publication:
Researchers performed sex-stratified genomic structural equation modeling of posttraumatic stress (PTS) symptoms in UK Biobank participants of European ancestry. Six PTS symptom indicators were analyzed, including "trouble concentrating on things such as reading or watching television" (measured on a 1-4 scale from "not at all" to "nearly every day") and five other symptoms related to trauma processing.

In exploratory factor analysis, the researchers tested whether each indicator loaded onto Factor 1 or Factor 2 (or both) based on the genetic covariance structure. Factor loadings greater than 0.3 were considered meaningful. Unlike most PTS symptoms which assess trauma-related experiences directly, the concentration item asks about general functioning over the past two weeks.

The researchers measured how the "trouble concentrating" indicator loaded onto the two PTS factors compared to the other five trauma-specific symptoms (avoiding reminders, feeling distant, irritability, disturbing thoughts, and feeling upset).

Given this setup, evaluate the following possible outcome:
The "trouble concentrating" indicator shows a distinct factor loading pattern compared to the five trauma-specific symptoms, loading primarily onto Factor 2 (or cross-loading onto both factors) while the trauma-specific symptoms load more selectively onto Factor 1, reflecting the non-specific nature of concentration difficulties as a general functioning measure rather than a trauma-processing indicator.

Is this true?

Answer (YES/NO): NO